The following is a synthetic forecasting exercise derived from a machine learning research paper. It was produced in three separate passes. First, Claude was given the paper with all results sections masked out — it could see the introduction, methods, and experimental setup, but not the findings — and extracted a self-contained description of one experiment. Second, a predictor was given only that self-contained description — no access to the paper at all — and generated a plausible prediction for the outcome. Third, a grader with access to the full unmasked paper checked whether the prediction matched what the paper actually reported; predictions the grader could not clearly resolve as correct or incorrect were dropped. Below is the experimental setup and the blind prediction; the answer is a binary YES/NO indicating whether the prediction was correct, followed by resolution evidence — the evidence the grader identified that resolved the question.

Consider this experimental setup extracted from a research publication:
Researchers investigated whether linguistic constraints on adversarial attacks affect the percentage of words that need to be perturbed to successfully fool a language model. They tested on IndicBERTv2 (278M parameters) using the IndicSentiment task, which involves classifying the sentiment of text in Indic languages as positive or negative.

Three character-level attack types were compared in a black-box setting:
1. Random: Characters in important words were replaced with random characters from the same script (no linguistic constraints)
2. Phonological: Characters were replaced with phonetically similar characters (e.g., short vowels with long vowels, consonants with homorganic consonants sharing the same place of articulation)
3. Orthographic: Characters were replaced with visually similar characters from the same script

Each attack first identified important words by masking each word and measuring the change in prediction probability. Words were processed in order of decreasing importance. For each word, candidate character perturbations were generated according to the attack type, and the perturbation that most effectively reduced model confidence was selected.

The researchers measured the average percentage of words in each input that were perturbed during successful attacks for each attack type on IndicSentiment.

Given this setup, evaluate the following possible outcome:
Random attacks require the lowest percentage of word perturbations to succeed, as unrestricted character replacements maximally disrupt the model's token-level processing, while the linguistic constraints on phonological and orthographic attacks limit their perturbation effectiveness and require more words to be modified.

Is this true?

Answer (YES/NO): YES